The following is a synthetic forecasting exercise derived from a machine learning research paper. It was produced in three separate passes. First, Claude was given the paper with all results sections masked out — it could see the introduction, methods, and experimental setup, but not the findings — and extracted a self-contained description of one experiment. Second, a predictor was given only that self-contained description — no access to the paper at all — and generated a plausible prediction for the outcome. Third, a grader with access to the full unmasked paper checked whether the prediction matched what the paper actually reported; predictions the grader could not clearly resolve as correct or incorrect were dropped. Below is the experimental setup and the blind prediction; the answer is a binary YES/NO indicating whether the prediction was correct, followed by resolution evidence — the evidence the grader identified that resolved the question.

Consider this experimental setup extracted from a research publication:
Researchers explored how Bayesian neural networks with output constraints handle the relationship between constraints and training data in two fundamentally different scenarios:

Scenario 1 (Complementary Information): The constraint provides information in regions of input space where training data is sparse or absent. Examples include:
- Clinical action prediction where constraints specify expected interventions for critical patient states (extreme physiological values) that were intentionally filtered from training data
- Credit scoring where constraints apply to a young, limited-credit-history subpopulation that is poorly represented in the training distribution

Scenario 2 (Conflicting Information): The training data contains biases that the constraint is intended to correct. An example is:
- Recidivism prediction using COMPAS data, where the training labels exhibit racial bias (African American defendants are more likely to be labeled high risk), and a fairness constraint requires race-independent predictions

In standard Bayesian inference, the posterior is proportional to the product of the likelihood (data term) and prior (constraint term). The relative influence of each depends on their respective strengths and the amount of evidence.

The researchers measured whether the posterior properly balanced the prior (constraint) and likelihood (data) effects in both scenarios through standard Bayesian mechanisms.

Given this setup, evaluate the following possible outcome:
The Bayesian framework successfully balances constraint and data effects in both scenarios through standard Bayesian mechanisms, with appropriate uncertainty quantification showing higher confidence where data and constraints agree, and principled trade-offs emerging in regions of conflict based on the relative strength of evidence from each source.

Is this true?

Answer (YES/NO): YES